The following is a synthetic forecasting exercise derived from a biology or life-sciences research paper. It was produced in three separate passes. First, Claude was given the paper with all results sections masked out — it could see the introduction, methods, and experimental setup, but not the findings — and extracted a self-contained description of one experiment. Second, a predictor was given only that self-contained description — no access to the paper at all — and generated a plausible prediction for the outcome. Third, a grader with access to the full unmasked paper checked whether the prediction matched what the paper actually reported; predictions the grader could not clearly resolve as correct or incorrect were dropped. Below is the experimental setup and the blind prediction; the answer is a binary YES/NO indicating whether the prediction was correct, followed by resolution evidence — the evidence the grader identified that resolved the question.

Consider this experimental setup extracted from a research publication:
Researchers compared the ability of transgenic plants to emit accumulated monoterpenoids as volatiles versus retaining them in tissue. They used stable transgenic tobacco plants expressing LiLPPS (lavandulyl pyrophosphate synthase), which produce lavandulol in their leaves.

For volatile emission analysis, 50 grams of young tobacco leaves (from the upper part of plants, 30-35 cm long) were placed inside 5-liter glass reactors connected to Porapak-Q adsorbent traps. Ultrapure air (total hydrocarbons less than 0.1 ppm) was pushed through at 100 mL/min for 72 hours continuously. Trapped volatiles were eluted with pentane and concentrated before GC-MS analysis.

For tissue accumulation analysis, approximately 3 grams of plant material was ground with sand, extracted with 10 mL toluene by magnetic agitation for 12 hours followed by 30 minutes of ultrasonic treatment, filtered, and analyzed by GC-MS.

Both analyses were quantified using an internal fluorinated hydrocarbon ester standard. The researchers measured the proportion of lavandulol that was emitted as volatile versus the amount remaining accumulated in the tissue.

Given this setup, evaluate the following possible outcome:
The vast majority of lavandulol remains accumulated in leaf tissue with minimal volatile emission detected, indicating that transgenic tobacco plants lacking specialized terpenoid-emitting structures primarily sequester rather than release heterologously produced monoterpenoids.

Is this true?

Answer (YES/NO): YES